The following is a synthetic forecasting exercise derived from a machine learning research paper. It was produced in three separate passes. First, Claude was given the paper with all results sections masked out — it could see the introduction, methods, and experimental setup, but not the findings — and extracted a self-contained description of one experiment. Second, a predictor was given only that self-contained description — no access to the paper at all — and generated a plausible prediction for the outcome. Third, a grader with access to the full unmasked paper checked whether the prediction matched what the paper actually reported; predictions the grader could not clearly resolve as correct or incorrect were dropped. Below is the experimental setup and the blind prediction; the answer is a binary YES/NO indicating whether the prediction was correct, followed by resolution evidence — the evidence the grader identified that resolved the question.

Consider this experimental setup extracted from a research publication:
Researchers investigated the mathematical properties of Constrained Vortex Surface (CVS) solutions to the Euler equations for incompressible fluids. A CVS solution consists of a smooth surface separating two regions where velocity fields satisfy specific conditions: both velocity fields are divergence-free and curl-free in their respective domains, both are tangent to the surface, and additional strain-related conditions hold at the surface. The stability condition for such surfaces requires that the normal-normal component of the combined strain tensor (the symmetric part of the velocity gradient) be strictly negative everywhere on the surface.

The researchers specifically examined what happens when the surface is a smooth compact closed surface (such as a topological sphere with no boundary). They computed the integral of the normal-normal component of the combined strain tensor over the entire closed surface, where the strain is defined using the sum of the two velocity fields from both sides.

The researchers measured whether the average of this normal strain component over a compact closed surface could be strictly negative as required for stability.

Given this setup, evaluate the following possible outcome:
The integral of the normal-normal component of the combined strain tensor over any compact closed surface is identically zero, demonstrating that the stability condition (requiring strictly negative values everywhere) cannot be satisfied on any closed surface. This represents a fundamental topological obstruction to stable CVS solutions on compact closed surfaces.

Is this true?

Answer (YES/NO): YES